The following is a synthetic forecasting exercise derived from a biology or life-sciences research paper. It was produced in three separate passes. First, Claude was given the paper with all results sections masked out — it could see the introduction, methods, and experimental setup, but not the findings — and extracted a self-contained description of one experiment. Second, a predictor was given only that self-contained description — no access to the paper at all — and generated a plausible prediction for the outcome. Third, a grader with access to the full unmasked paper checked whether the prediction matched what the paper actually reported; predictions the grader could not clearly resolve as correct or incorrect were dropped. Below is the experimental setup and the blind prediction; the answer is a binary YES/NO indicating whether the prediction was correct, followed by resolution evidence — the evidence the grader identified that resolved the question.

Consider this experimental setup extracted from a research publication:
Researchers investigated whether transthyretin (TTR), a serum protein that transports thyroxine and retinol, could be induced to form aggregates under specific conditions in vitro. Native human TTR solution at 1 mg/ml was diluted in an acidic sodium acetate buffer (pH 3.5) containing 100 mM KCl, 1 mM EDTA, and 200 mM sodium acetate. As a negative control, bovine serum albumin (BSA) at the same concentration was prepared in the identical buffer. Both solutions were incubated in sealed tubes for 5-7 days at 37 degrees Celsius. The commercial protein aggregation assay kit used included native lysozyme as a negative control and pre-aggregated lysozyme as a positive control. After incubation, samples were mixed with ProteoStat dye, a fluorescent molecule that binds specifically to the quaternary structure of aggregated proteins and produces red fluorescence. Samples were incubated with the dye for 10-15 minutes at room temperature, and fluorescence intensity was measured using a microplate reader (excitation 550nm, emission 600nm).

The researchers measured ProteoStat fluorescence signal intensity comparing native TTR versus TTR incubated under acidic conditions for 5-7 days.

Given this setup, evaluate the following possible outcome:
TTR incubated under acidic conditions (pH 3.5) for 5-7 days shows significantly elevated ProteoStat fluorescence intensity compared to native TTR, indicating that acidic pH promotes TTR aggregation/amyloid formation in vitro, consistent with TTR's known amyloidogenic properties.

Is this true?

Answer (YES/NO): YES